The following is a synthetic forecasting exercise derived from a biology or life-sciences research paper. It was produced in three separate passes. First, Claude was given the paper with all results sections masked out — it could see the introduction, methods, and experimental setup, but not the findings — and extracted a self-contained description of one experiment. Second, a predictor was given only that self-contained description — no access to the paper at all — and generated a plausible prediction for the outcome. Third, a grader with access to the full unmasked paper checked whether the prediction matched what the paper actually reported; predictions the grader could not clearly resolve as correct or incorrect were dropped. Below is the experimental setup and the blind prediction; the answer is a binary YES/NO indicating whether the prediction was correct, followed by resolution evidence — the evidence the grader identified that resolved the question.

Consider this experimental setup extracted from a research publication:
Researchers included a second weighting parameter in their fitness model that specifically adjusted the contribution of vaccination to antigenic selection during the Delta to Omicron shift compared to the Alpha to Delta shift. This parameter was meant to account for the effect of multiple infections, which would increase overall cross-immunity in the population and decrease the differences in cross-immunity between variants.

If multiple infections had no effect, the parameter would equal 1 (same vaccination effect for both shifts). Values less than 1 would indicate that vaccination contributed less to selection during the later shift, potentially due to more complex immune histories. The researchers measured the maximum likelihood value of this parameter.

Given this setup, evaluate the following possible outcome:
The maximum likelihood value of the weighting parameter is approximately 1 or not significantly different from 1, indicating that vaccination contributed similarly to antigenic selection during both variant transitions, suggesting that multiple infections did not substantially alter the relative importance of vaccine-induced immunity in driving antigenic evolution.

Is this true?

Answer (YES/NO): NO